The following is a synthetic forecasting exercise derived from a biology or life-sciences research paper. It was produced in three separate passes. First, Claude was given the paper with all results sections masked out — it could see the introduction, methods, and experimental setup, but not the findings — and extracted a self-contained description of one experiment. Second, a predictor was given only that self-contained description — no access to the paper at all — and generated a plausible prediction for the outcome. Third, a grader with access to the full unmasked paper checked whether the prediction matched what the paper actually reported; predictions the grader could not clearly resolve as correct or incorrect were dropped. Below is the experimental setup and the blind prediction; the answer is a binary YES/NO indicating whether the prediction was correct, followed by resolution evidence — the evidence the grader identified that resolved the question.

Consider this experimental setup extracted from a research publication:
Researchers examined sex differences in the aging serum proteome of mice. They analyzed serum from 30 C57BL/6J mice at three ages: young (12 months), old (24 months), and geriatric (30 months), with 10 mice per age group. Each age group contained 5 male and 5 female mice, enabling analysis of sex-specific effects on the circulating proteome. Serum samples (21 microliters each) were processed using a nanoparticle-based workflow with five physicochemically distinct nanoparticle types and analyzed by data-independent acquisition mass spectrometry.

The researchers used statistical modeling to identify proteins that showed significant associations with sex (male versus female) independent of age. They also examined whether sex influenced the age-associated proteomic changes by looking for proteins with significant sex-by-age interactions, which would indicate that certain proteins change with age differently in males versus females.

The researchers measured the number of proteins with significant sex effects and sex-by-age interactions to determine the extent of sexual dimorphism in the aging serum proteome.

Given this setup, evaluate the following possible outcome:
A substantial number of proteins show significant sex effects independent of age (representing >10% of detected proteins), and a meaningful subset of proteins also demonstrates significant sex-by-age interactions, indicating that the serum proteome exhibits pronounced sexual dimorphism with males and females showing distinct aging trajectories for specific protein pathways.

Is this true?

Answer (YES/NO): NO